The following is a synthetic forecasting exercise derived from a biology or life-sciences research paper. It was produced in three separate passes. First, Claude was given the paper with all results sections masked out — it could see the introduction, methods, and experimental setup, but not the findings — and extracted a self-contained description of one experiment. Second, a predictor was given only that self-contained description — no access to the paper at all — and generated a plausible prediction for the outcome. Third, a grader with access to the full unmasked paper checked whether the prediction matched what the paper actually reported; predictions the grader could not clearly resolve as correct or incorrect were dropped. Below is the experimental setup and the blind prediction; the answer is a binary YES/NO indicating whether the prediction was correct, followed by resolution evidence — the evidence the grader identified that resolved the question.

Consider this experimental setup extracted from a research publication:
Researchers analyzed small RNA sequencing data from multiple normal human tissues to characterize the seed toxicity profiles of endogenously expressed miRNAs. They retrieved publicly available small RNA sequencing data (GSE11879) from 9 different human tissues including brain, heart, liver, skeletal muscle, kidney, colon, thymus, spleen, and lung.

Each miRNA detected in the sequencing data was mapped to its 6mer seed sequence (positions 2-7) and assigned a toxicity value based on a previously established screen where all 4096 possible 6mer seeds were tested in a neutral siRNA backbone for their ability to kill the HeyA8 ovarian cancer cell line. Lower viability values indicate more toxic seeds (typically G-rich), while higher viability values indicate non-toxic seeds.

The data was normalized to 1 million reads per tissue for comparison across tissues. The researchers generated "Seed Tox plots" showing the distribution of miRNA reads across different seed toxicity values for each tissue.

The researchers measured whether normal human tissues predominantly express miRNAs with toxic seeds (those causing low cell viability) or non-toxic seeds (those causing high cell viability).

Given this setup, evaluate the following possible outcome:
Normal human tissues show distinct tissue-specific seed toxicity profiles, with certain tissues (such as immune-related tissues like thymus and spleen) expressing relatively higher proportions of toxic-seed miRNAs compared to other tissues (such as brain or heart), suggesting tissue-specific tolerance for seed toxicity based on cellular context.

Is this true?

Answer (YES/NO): NO